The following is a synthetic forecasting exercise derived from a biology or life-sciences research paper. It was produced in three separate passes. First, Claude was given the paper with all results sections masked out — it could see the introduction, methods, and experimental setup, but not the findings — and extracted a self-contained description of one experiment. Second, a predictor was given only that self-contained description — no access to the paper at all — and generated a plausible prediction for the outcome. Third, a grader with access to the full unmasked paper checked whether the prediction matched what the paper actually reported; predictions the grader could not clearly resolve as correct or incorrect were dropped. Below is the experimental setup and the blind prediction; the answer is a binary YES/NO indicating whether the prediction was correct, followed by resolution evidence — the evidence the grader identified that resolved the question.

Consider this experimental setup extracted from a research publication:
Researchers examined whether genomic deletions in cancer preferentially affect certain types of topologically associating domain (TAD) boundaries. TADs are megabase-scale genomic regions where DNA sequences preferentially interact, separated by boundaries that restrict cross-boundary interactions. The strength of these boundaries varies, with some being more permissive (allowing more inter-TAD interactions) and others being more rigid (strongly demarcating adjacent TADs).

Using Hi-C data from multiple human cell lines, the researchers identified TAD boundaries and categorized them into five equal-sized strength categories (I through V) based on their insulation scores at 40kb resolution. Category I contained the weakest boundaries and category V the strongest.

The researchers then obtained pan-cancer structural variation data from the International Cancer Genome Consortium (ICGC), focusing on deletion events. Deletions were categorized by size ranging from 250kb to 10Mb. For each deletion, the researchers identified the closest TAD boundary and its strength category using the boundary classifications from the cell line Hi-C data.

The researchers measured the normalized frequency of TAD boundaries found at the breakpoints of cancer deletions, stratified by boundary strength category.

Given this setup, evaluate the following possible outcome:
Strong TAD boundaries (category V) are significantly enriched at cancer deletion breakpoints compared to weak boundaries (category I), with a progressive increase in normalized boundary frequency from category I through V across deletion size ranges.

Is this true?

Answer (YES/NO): NO